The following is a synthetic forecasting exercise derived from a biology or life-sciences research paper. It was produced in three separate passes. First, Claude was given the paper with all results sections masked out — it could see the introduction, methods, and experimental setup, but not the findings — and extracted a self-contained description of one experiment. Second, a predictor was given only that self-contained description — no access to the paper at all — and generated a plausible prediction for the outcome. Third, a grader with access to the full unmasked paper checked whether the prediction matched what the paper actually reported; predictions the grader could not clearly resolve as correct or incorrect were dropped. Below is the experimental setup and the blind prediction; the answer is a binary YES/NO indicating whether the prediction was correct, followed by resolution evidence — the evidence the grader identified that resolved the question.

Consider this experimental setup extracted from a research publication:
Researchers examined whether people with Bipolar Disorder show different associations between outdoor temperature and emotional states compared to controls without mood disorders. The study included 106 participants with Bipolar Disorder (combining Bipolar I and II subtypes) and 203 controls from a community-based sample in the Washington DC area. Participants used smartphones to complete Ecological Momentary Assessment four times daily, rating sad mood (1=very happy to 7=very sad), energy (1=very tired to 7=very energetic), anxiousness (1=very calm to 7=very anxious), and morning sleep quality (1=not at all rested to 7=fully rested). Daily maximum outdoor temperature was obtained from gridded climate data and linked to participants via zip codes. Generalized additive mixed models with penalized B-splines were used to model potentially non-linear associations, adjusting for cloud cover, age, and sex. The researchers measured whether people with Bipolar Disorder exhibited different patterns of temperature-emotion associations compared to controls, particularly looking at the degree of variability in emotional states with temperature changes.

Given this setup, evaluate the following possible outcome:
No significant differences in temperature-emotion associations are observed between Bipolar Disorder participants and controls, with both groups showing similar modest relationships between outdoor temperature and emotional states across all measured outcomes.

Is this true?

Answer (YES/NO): NO